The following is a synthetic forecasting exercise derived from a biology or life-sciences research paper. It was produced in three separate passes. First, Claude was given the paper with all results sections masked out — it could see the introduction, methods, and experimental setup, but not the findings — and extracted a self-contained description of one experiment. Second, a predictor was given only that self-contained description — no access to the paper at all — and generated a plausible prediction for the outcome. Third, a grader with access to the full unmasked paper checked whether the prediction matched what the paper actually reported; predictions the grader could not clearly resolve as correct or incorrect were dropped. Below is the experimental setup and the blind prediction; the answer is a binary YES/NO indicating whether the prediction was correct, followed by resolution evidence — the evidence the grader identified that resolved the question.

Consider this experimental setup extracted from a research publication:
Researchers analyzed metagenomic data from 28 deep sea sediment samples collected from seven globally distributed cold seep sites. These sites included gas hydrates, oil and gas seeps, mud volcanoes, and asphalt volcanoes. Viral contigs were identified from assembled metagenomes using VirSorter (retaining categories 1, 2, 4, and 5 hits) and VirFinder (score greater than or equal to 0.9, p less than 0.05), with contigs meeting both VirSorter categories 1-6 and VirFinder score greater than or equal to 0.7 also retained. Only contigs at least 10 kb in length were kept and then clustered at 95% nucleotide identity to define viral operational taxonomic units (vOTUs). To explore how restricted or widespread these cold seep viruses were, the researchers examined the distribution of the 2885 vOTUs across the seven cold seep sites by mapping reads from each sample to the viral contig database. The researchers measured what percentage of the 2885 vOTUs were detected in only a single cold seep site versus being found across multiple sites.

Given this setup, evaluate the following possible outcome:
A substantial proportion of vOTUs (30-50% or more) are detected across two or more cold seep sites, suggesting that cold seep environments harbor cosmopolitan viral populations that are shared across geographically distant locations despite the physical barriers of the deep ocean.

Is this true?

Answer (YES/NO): NO